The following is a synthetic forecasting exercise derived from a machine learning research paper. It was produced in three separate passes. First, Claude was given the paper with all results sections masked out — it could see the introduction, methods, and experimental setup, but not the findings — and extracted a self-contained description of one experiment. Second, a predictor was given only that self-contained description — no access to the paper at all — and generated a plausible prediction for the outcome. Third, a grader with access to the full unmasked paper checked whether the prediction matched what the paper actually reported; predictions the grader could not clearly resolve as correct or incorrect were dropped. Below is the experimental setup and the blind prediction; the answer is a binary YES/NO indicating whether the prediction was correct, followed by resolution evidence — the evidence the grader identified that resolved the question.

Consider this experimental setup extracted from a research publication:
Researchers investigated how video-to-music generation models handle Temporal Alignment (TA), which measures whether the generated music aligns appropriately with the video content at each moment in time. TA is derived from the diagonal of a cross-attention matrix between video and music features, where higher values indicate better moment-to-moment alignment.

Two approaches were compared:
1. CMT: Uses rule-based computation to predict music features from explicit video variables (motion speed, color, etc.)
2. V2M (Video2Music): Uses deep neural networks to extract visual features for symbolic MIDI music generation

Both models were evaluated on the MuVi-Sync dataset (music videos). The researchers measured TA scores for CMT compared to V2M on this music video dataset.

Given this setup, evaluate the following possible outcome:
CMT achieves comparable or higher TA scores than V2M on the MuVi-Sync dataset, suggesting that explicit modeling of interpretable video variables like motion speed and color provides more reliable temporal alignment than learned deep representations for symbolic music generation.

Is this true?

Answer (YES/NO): NO